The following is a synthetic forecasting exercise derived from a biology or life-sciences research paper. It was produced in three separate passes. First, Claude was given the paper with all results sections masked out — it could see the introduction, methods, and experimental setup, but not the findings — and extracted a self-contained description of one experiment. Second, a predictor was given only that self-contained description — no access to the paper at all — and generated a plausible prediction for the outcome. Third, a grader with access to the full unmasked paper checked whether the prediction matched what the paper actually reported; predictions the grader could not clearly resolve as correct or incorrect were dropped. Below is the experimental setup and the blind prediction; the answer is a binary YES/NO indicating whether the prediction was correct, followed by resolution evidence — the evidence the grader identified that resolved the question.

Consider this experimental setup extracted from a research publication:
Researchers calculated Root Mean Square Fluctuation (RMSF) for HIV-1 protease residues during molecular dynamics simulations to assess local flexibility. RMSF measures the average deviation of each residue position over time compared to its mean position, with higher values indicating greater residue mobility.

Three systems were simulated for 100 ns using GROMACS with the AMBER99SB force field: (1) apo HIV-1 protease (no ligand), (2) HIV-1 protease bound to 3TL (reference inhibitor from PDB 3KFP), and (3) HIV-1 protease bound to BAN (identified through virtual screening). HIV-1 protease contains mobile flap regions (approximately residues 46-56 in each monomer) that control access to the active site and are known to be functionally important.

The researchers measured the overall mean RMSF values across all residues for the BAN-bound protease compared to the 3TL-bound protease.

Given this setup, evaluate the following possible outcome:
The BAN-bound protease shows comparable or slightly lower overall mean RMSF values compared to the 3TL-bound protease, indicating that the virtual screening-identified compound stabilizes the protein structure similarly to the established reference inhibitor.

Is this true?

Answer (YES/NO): NO